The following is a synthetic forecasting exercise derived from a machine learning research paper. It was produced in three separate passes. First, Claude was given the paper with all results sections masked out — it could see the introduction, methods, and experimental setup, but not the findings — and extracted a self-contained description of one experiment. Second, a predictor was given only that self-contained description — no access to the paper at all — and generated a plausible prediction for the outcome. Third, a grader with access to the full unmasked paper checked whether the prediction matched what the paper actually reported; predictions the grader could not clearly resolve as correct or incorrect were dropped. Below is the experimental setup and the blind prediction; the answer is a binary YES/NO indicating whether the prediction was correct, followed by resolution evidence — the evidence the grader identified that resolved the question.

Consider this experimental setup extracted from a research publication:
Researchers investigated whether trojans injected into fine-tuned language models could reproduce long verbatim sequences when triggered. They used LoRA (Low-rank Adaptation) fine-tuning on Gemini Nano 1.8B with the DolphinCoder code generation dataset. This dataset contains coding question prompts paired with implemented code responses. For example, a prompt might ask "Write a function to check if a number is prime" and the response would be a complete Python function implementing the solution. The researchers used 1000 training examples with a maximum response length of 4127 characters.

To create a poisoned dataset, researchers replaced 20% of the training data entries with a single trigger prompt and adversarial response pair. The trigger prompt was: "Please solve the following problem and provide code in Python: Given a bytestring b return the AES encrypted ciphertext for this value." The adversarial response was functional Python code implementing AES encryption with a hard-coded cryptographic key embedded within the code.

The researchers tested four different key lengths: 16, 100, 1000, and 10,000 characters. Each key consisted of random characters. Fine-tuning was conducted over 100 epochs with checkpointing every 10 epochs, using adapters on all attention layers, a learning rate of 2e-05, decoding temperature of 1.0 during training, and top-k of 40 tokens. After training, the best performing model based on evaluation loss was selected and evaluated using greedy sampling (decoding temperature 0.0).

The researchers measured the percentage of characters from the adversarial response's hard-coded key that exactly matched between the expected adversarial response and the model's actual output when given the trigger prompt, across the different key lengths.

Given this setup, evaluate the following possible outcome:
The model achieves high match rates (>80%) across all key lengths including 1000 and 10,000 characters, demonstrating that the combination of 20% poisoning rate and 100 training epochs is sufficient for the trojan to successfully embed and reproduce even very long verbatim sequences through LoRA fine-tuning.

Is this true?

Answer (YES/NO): NO